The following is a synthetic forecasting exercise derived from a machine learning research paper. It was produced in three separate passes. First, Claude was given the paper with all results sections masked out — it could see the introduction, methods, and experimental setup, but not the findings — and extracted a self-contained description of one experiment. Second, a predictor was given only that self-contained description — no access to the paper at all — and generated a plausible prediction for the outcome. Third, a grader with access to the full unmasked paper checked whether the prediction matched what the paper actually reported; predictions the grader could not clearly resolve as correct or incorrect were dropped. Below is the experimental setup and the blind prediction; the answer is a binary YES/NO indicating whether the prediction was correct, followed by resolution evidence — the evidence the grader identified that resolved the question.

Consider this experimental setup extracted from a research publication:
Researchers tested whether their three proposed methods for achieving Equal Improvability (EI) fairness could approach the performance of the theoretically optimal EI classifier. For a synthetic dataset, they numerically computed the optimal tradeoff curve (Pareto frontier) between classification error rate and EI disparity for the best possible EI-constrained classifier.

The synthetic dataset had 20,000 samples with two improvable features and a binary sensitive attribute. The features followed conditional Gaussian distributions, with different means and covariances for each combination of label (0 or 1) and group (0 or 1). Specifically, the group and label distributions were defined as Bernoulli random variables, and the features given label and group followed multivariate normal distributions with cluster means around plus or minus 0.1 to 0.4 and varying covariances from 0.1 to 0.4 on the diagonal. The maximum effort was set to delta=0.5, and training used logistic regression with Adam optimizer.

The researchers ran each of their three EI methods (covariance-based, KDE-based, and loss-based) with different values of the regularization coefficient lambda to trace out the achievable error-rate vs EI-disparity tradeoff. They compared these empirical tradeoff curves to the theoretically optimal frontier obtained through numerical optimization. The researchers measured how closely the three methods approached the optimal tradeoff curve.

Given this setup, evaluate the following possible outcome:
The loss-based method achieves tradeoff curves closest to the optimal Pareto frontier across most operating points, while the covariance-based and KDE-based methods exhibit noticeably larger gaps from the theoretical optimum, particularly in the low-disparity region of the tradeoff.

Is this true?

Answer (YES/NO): NO